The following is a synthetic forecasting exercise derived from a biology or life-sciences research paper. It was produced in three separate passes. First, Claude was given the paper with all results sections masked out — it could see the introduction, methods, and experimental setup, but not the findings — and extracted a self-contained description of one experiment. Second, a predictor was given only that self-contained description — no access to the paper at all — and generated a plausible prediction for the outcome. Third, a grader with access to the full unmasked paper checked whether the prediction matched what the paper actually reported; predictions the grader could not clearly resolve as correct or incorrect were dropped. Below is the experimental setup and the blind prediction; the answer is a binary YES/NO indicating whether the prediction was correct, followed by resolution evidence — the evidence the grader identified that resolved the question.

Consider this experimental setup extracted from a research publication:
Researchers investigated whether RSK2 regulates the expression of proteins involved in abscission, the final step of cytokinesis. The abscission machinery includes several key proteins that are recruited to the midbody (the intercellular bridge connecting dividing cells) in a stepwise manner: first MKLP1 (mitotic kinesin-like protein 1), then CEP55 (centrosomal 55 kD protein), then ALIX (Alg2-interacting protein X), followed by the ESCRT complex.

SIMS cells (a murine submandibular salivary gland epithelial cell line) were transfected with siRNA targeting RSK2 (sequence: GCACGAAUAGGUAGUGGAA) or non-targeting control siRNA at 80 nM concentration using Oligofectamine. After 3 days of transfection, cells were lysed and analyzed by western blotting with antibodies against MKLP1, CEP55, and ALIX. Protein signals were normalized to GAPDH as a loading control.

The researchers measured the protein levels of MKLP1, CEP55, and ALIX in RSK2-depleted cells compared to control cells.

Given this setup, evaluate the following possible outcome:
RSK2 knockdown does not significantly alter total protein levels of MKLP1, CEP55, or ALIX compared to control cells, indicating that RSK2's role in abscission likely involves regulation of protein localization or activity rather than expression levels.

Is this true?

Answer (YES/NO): NO